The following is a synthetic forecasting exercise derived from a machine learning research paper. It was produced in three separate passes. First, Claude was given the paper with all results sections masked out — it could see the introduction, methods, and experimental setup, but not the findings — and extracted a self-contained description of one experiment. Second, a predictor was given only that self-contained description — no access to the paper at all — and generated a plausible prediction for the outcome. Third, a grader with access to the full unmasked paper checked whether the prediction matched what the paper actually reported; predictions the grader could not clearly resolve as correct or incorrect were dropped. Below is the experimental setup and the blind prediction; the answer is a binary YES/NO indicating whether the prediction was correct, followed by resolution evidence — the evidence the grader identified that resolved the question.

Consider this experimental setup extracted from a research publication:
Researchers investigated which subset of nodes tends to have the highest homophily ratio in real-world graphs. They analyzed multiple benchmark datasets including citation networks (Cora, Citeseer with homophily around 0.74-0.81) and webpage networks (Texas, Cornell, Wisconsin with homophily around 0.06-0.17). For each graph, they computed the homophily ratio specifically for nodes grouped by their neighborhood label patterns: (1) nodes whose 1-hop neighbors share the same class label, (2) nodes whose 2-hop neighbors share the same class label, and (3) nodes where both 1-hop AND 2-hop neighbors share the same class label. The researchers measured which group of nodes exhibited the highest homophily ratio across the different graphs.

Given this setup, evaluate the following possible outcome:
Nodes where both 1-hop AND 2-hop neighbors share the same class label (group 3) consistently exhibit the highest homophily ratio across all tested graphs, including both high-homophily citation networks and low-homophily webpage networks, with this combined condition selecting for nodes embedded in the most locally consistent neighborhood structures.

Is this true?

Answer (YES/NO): YES